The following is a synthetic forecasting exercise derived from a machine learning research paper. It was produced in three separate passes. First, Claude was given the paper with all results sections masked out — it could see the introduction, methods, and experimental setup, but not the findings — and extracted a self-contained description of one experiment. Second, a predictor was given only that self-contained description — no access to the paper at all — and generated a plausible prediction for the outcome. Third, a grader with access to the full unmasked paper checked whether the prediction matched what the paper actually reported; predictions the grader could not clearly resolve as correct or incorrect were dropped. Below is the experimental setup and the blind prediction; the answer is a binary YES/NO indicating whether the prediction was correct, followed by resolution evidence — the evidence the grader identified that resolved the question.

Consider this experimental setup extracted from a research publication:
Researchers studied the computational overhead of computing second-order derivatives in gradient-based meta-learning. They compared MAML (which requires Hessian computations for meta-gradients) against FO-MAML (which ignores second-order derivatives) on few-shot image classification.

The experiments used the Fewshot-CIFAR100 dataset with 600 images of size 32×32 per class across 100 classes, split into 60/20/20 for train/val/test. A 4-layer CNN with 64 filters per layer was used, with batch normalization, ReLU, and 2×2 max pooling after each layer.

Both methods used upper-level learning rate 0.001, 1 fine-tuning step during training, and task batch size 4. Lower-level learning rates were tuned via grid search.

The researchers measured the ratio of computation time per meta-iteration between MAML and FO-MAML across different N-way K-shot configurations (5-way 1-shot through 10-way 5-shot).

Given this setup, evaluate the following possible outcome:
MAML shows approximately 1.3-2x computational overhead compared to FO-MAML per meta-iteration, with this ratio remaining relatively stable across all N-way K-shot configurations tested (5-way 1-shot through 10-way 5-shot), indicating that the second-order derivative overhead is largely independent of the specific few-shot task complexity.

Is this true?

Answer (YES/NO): YES